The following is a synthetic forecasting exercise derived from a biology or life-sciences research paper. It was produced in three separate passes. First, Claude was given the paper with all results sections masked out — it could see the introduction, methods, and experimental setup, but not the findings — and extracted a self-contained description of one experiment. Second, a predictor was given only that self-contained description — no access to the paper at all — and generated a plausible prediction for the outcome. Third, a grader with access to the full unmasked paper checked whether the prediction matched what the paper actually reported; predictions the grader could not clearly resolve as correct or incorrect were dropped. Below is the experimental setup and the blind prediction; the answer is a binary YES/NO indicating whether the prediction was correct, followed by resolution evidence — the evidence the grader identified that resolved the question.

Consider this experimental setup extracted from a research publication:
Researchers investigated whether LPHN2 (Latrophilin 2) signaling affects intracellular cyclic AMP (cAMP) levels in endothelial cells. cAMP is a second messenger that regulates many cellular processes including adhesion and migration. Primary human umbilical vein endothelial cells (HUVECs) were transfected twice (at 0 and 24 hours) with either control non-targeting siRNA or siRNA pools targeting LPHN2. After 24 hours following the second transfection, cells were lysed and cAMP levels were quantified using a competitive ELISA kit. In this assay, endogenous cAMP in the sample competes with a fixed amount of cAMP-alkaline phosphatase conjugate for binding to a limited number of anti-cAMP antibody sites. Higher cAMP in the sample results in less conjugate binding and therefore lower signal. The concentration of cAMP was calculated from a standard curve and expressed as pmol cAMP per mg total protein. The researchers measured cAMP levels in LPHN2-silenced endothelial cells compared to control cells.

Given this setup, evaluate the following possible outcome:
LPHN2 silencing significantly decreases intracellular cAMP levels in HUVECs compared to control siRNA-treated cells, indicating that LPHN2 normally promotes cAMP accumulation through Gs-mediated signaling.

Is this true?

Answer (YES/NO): YES